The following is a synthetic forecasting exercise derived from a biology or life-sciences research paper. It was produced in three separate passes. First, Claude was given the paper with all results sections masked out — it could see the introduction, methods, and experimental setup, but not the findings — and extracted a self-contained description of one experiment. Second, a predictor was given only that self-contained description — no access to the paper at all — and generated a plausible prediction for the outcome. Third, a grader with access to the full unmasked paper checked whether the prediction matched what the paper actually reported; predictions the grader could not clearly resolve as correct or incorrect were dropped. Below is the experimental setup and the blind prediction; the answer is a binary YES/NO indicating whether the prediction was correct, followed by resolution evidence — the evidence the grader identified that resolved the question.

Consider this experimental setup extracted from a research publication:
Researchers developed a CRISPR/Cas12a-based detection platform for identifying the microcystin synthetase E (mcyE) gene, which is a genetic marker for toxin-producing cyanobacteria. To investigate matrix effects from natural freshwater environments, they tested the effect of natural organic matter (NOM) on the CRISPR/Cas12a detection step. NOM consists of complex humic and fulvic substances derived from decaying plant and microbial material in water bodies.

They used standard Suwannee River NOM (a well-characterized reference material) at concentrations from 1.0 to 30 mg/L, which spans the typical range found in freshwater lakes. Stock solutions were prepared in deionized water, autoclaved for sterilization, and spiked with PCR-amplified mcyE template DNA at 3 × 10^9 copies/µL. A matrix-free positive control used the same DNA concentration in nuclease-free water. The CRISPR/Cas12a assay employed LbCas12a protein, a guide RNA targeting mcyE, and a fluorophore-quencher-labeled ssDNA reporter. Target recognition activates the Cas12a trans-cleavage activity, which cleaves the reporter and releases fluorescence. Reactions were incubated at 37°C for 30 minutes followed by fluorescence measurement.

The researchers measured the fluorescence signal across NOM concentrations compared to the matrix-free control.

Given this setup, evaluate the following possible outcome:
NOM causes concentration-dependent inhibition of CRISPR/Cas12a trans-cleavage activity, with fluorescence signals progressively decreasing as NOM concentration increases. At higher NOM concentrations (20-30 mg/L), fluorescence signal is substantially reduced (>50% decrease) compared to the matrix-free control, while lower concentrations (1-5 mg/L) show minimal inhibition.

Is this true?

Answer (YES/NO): NO